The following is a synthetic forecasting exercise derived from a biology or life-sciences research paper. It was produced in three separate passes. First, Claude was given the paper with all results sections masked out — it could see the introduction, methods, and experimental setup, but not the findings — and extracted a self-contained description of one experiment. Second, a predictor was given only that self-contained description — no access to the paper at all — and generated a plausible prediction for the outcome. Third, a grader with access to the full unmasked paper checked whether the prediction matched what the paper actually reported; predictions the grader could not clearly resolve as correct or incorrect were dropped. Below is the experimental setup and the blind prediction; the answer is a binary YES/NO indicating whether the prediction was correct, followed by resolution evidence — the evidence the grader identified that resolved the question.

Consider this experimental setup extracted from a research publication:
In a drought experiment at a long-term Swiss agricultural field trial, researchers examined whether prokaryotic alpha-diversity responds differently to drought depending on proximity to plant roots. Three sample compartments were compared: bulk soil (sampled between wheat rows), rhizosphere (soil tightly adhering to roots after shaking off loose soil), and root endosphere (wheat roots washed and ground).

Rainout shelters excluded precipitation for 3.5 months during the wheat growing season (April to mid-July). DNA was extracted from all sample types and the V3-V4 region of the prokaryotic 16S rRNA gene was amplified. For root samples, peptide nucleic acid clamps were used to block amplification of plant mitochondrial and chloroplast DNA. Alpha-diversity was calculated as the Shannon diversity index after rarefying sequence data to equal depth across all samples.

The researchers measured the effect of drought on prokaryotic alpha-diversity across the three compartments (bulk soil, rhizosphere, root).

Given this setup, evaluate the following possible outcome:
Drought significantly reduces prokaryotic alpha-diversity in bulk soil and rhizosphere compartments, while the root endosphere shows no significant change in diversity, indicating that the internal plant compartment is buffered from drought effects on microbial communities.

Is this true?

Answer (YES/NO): NO